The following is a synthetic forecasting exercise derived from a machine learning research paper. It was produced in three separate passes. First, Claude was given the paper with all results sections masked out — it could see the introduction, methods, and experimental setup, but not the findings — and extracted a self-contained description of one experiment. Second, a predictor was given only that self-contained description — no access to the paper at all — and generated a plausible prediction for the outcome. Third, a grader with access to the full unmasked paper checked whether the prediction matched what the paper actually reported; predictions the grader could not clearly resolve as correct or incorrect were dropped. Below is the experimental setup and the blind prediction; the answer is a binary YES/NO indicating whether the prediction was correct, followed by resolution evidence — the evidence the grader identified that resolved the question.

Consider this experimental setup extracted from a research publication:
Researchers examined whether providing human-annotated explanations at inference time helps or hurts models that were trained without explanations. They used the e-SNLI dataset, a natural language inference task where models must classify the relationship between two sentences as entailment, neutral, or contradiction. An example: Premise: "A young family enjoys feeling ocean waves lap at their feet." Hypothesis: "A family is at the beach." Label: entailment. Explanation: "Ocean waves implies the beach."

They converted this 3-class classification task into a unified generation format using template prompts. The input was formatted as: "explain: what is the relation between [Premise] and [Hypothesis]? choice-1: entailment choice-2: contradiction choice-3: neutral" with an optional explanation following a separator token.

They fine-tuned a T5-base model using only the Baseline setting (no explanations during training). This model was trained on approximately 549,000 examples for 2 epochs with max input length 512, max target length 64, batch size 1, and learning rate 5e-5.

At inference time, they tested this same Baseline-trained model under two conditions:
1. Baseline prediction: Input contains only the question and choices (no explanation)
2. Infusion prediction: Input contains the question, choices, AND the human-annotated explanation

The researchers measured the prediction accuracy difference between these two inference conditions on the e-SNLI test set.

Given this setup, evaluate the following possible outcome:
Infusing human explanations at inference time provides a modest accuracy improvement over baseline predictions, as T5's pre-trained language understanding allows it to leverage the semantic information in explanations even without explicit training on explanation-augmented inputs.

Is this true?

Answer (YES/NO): NO